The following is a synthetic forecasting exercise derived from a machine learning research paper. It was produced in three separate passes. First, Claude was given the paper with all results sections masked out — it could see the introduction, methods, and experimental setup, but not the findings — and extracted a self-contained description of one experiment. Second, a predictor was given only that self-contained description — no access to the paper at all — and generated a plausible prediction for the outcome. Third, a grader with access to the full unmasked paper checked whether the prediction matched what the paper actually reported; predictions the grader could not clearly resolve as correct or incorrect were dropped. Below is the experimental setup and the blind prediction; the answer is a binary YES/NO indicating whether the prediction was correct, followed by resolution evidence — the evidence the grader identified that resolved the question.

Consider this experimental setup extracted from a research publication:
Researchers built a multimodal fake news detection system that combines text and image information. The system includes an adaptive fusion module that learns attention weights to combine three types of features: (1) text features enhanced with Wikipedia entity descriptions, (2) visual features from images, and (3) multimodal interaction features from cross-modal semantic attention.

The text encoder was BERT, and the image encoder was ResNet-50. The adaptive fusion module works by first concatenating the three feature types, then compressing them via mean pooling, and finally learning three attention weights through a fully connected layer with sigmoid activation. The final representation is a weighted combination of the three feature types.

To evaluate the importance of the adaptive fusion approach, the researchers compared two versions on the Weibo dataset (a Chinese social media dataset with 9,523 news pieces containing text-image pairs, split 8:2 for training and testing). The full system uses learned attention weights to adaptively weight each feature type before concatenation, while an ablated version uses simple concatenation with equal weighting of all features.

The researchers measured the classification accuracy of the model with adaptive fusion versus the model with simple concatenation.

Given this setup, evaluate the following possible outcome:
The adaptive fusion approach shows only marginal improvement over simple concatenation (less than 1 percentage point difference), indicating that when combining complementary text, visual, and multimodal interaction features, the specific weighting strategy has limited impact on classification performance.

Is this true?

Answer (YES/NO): YES